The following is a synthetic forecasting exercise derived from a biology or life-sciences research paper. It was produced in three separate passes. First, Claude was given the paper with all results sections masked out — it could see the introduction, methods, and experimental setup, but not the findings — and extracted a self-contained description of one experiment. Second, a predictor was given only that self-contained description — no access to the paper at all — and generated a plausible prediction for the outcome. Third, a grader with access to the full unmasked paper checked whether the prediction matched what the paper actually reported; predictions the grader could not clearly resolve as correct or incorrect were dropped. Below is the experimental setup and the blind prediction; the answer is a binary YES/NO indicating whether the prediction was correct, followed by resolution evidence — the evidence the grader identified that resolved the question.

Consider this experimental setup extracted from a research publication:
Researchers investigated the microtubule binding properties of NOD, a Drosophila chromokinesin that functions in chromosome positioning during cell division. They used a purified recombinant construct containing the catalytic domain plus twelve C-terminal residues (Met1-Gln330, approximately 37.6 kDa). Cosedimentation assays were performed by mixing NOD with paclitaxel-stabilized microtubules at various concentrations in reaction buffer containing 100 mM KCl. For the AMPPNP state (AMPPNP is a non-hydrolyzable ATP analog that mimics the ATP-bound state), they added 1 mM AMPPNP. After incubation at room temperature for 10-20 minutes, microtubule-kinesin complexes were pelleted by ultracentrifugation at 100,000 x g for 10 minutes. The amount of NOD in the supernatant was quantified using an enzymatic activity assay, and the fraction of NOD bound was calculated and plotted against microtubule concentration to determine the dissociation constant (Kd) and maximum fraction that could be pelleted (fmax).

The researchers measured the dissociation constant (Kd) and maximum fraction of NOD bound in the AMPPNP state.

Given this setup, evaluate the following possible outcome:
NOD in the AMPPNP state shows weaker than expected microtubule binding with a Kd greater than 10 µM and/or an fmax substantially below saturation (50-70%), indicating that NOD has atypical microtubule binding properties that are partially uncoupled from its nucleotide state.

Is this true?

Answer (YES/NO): YES